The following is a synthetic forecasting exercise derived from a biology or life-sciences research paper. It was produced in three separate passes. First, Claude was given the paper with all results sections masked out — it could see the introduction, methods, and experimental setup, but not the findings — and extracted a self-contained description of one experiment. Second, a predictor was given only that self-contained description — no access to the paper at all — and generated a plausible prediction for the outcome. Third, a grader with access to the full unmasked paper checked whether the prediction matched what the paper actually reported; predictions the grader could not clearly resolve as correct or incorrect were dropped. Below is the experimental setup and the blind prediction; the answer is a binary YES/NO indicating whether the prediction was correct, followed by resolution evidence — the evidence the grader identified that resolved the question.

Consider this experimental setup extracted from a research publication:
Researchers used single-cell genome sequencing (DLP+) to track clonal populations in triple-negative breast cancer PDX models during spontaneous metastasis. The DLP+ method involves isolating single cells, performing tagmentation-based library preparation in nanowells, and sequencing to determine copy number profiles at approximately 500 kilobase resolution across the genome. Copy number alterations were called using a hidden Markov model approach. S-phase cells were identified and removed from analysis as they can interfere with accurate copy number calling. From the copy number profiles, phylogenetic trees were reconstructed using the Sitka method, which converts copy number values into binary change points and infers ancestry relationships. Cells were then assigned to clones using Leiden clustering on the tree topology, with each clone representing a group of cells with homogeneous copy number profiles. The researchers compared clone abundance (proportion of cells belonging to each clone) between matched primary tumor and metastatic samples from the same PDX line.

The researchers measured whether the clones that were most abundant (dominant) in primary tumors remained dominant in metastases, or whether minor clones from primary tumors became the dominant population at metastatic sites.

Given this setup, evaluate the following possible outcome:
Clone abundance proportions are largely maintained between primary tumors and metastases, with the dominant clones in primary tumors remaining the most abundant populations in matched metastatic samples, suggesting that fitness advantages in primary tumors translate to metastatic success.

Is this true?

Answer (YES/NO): NO